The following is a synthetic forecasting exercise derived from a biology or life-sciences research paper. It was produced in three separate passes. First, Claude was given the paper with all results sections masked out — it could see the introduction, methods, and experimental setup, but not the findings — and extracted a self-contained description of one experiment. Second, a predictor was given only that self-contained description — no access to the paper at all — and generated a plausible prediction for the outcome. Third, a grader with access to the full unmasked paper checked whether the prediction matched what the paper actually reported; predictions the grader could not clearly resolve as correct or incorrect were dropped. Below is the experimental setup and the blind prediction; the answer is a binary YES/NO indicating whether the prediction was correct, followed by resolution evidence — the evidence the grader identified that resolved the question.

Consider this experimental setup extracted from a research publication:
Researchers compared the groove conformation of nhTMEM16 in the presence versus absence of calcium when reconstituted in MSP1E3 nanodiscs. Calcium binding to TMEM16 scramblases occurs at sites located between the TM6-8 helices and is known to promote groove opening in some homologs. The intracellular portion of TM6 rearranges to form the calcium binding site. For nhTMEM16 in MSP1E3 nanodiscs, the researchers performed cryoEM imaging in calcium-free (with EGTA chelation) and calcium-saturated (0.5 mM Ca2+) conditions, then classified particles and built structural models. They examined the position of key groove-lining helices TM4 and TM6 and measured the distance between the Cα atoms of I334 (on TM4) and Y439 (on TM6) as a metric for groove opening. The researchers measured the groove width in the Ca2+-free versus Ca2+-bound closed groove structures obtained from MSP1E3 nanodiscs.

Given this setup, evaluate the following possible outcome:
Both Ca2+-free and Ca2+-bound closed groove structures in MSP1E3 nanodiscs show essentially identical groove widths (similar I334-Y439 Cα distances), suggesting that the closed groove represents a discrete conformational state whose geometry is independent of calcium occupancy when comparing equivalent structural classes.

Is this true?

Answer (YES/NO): YES